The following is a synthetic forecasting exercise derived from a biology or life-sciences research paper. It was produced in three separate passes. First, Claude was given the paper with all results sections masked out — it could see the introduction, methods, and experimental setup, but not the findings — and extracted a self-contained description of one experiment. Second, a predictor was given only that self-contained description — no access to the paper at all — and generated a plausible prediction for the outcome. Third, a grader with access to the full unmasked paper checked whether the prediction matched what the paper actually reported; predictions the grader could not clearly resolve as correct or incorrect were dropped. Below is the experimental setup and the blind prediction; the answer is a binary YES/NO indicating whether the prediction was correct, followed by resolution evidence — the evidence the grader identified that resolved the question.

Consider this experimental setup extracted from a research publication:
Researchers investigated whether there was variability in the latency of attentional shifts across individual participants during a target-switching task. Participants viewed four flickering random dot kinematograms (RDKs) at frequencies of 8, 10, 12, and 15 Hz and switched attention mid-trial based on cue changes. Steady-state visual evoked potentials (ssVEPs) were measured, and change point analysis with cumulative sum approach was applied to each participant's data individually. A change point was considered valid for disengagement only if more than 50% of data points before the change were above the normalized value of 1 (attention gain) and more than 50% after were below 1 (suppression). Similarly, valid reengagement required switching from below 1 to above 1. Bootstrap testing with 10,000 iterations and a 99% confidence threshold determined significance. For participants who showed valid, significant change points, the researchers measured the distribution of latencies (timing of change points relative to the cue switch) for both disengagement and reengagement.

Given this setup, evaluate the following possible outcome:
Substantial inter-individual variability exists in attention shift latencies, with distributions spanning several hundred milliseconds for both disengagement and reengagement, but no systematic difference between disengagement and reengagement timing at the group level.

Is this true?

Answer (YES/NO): NO